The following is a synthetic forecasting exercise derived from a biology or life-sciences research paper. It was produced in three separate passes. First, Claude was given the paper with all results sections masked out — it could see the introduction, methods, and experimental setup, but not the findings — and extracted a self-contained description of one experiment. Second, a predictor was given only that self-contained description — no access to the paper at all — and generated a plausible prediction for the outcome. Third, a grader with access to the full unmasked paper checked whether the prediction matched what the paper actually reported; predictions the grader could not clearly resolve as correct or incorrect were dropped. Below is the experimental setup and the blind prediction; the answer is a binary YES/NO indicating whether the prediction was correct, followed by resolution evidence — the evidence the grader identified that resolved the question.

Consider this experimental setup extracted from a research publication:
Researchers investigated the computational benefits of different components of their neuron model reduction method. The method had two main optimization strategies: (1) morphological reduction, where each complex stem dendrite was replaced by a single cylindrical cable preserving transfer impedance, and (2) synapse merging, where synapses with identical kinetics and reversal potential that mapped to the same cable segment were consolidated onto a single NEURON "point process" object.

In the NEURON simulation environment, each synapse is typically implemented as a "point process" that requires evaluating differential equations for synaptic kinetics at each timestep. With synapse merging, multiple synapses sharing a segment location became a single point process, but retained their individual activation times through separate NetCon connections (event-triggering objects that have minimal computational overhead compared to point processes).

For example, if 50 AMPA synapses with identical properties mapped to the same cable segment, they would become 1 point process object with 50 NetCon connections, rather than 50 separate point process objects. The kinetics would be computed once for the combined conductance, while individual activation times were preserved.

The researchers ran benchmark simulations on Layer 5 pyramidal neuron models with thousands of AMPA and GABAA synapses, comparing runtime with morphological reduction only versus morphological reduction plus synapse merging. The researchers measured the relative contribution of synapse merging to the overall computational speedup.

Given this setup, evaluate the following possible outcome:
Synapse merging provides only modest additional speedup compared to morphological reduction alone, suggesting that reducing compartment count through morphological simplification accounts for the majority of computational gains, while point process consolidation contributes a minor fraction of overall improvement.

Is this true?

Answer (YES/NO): NO